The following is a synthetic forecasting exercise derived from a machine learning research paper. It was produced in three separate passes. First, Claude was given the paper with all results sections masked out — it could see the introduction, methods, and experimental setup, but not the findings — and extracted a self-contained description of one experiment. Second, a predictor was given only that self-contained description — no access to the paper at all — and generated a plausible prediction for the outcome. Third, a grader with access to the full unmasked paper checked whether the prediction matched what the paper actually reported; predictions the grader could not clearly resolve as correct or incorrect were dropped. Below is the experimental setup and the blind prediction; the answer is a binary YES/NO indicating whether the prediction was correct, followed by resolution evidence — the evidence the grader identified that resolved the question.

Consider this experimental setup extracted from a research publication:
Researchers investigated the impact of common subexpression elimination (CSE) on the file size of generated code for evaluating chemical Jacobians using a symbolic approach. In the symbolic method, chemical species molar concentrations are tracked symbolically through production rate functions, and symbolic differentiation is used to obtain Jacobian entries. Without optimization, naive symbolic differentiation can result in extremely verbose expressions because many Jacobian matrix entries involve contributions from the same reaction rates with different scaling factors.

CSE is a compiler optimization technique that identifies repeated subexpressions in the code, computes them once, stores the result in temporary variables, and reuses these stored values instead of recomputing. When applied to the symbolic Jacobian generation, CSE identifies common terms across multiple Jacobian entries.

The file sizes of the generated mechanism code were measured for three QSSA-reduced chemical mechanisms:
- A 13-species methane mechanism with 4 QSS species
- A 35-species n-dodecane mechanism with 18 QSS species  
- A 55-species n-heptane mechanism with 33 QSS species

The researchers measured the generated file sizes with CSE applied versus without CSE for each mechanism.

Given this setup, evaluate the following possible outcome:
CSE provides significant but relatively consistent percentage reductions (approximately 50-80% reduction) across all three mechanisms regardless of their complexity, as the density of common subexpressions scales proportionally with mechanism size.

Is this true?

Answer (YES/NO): NO